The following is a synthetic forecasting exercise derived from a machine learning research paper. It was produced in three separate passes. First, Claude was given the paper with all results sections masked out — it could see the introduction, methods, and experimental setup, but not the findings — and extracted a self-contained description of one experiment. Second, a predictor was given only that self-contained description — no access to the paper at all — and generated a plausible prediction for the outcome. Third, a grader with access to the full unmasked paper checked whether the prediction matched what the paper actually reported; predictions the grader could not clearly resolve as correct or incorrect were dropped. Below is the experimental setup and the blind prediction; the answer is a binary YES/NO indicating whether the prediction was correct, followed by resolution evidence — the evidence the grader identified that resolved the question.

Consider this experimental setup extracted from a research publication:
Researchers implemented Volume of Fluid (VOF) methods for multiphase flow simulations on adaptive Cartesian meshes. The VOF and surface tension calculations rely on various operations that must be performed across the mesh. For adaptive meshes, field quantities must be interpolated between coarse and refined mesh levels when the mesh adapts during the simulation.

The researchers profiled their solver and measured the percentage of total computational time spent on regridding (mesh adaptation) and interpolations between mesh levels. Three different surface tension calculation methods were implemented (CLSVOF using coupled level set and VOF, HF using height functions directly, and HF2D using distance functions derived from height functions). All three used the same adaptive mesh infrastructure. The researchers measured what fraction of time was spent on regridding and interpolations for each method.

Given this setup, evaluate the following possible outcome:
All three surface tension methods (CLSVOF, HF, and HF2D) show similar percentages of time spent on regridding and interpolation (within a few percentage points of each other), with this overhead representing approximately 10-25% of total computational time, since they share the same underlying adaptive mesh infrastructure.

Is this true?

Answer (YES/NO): NO